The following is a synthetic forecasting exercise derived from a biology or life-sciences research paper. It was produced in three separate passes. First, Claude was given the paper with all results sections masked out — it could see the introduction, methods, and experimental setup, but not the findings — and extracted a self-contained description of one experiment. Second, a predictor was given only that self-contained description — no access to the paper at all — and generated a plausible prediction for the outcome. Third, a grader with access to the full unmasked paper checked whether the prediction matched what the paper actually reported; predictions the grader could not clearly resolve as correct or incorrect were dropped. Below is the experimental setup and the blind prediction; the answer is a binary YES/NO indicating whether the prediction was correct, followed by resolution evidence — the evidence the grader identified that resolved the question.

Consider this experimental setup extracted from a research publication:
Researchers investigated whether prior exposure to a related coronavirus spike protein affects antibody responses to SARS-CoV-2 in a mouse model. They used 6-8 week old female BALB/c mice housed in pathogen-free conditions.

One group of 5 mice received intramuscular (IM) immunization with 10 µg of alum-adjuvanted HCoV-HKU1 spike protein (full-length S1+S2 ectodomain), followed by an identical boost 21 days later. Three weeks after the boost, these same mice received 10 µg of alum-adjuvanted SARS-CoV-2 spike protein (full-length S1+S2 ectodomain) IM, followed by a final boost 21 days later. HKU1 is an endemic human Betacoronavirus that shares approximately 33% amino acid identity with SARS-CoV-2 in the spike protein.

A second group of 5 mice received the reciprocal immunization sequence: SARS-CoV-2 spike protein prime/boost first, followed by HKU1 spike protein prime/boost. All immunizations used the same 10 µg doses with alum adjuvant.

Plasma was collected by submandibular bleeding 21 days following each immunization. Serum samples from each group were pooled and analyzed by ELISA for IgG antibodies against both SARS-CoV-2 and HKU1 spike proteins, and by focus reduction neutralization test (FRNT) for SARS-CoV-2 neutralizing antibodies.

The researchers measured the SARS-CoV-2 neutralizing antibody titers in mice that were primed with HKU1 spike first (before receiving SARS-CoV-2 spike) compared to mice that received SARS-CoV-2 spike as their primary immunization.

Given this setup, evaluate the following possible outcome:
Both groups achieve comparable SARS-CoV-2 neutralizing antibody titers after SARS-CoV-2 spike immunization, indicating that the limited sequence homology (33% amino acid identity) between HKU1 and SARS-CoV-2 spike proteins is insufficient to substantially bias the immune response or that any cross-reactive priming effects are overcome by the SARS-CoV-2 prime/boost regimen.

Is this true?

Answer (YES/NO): NO